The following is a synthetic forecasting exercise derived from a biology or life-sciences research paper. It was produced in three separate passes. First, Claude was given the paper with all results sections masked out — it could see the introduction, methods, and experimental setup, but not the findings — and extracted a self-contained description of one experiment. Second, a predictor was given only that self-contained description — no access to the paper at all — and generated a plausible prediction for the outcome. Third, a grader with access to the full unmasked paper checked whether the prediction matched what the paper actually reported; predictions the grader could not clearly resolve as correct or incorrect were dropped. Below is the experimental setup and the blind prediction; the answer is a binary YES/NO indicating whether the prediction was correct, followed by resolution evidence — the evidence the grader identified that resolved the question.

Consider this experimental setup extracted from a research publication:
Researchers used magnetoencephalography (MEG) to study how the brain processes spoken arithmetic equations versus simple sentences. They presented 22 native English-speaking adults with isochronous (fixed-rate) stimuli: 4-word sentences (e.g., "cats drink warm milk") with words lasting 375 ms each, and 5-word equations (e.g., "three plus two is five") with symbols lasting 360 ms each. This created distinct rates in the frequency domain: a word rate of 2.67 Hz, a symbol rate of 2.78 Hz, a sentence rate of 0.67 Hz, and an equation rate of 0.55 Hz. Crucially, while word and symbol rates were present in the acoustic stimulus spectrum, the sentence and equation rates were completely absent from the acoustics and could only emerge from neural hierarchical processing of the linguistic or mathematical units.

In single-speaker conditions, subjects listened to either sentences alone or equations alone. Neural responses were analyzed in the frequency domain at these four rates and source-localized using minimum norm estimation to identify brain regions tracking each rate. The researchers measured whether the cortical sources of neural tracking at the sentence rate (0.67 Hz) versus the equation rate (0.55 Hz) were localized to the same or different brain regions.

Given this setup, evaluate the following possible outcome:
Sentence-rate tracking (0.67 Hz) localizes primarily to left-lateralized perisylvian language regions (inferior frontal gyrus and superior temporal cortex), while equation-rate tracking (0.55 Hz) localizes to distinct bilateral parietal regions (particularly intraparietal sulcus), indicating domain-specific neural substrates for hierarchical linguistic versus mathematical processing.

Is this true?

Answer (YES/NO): NO